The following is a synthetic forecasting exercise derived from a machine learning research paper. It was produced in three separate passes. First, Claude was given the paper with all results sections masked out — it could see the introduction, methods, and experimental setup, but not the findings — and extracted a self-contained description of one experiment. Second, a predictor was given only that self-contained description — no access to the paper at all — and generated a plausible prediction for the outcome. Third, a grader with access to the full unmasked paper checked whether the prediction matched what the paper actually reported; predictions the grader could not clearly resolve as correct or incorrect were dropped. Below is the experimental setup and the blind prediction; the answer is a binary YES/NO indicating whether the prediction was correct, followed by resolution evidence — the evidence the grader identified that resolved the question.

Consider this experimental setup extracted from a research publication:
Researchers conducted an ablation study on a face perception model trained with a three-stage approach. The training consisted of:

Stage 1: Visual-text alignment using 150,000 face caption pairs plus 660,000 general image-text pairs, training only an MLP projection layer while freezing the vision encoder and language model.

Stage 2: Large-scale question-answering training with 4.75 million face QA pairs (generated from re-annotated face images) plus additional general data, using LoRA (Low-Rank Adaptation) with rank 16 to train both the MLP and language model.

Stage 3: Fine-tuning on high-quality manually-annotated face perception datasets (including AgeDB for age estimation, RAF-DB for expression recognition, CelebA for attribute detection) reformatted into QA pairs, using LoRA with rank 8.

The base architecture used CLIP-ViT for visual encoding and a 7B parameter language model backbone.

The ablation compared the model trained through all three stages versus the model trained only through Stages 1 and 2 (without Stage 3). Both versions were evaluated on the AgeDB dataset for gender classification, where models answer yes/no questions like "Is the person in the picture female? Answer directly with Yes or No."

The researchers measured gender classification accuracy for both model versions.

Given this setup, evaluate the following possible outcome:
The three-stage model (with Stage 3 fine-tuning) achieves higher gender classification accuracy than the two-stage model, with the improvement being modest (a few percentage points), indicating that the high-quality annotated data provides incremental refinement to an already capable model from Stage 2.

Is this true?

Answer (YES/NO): NO